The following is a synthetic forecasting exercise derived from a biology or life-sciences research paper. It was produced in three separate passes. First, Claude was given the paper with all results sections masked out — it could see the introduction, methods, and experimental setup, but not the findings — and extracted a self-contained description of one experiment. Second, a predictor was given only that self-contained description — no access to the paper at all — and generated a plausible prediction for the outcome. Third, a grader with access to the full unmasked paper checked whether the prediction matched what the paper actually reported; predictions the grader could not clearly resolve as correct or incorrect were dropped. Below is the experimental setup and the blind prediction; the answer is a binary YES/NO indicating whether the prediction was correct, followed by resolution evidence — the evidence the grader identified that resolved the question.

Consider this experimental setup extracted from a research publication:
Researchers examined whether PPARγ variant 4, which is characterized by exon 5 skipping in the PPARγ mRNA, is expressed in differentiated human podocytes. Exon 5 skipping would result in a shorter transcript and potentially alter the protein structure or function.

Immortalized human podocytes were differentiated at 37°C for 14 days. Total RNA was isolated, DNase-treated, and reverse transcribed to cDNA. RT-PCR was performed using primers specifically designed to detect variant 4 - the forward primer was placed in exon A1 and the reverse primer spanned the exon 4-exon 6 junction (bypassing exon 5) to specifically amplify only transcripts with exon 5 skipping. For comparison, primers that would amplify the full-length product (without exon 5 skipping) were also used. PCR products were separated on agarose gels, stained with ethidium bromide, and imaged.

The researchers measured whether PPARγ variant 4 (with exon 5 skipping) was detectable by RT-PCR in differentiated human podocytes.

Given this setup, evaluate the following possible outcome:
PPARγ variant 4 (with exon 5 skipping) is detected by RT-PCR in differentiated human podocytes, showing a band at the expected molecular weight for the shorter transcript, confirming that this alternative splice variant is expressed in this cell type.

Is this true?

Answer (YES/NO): NO